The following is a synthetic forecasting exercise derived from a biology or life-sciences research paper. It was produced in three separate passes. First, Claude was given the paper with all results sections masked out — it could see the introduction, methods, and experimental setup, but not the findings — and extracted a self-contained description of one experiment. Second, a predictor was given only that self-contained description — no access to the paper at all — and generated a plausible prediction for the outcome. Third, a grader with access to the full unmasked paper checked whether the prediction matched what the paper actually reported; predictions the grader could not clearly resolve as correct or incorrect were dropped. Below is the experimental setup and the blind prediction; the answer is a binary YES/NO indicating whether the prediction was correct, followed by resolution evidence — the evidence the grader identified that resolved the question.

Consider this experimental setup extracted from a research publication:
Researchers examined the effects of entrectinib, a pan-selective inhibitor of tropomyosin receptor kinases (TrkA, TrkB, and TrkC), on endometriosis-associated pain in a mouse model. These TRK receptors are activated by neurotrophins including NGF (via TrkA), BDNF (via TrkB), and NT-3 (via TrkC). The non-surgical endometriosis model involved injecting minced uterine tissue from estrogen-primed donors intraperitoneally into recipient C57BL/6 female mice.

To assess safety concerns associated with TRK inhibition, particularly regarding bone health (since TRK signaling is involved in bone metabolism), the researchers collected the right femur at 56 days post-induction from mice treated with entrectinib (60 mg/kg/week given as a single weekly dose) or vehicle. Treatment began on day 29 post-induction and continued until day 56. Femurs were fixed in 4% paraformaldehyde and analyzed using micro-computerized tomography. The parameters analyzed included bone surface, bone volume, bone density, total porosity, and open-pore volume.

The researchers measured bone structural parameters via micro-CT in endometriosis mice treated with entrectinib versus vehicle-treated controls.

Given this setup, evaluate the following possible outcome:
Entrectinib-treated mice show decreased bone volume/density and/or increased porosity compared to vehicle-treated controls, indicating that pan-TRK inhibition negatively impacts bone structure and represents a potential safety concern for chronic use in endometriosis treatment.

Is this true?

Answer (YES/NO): NO